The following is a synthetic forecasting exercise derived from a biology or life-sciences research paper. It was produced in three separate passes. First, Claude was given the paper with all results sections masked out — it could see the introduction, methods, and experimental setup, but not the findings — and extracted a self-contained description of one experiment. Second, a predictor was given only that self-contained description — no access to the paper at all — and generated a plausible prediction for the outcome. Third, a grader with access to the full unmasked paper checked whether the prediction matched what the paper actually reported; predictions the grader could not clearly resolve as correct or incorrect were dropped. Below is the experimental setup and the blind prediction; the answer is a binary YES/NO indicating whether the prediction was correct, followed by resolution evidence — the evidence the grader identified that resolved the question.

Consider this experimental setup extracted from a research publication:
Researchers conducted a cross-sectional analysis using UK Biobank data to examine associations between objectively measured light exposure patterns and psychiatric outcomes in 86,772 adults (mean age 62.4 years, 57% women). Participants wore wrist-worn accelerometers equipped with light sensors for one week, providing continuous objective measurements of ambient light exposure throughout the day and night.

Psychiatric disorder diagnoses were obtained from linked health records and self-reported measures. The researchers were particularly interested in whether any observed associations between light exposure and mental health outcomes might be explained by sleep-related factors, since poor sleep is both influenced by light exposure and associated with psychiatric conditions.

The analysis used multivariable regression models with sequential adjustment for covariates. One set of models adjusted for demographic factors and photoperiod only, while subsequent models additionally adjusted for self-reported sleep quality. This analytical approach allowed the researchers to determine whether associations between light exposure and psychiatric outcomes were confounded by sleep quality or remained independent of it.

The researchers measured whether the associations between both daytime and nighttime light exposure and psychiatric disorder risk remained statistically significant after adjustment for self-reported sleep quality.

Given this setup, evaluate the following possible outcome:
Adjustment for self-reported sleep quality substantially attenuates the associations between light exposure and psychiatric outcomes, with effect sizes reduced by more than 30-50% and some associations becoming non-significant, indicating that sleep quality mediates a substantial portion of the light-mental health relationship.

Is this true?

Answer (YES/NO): NO